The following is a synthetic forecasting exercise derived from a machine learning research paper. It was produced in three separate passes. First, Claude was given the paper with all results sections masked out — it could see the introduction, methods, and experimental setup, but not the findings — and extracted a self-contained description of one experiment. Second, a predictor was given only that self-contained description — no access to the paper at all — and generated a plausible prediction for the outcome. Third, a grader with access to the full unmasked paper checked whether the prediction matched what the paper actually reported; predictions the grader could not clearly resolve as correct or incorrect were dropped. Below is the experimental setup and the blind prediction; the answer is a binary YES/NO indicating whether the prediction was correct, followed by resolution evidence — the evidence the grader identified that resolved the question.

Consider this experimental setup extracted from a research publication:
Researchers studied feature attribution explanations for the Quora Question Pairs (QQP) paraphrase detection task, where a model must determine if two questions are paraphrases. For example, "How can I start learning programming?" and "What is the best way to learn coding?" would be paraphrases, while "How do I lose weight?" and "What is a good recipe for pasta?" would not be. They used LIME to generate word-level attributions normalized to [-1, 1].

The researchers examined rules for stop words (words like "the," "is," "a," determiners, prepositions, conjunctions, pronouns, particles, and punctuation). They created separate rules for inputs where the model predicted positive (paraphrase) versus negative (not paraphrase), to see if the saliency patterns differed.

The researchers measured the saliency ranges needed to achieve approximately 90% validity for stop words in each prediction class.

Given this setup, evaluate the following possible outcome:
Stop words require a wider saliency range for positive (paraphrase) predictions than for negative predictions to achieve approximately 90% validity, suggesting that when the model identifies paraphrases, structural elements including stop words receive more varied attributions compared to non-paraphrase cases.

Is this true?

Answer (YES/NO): YES